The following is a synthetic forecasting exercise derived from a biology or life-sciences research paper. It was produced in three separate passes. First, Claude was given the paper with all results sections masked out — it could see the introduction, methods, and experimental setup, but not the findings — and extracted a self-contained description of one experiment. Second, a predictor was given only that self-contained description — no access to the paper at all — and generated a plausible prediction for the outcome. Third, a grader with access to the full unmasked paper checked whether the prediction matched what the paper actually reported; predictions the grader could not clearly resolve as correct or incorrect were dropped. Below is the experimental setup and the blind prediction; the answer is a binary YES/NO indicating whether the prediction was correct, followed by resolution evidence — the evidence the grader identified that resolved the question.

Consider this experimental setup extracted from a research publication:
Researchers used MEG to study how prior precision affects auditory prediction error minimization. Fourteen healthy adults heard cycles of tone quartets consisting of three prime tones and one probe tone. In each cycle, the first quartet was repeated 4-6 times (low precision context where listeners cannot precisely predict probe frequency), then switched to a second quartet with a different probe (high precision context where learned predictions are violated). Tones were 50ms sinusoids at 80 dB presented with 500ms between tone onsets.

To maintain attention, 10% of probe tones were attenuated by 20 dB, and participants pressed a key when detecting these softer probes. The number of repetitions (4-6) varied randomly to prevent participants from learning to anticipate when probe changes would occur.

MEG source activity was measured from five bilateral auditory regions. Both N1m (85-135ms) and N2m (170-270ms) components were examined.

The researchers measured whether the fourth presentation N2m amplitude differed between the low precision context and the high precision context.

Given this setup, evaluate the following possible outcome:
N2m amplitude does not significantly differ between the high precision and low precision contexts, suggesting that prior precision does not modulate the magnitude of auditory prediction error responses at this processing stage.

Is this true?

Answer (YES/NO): NO